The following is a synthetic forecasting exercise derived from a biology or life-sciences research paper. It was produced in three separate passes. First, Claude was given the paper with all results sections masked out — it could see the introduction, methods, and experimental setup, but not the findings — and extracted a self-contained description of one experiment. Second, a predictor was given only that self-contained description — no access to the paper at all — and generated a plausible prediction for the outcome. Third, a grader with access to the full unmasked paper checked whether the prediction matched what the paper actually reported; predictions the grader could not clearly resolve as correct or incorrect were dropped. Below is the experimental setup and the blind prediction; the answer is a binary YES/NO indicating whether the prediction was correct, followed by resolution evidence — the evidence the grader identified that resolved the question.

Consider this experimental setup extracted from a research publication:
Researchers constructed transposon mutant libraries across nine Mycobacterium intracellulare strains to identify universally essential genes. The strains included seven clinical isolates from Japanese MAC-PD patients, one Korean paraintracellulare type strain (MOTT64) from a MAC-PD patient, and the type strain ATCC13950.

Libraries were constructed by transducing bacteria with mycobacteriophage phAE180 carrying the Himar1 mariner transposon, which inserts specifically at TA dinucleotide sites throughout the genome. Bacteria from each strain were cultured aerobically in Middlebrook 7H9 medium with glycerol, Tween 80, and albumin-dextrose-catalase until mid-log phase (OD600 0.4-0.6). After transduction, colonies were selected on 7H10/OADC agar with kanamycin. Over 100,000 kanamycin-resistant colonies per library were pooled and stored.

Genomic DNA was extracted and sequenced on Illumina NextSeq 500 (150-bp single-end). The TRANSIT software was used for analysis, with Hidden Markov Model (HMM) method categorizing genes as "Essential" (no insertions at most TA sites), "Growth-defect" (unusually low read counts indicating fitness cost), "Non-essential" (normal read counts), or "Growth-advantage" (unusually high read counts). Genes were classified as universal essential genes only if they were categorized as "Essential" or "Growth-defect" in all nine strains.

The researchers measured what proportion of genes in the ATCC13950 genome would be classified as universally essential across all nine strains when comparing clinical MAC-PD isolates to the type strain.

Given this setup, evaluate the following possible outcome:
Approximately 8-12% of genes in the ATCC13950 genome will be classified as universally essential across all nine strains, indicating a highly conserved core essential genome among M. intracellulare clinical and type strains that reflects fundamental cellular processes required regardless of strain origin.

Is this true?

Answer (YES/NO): NO